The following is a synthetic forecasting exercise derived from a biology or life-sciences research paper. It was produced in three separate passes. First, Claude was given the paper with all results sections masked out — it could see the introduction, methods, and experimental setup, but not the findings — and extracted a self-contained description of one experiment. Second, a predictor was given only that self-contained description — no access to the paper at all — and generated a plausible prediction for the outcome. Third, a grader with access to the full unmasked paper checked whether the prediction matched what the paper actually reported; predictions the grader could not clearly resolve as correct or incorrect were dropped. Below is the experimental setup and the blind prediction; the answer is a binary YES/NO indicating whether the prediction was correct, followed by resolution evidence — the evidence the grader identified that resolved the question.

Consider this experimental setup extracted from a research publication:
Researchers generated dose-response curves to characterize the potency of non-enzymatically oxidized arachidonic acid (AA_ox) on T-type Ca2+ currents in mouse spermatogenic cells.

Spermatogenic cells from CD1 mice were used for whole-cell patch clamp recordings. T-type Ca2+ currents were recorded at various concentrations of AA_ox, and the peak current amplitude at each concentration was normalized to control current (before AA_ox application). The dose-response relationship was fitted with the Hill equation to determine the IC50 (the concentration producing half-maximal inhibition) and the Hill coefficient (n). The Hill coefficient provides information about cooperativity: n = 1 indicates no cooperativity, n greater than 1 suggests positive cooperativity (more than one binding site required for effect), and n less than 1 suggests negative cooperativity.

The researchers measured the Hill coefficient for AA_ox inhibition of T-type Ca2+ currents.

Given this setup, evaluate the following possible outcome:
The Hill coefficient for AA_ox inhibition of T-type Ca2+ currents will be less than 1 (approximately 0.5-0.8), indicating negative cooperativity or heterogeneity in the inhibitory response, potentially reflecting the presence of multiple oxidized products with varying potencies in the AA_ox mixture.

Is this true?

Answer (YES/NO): NO